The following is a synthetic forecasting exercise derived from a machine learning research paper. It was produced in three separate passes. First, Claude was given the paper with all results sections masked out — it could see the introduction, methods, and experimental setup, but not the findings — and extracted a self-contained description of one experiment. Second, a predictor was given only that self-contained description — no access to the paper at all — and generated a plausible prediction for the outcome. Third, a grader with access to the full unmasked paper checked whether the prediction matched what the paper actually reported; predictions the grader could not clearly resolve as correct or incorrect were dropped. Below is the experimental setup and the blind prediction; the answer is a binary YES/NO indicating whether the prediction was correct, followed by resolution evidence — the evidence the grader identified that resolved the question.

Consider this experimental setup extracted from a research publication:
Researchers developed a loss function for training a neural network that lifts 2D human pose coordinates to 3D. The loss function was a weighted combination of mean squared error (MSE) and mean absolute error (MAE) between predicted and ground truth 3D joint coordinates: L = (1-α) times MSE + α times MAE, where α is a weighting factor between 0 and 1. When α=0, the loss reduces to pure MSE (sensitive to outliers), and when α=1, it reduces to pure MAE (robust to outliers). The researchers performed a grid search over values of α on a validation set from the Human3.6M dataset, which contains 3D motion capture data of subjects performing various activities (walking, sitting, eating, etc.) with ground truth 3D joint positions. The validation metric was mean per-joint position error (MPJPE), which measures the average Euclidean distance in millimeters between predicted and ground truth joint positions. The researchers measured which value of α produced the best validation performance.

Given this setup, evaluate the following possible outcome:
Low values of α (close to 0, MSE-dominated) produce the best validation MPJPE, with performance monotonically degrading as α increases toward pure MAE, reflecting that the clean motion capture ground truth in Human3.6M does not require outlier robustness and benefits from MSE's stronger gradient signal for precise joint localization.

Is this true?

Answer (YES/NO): NO